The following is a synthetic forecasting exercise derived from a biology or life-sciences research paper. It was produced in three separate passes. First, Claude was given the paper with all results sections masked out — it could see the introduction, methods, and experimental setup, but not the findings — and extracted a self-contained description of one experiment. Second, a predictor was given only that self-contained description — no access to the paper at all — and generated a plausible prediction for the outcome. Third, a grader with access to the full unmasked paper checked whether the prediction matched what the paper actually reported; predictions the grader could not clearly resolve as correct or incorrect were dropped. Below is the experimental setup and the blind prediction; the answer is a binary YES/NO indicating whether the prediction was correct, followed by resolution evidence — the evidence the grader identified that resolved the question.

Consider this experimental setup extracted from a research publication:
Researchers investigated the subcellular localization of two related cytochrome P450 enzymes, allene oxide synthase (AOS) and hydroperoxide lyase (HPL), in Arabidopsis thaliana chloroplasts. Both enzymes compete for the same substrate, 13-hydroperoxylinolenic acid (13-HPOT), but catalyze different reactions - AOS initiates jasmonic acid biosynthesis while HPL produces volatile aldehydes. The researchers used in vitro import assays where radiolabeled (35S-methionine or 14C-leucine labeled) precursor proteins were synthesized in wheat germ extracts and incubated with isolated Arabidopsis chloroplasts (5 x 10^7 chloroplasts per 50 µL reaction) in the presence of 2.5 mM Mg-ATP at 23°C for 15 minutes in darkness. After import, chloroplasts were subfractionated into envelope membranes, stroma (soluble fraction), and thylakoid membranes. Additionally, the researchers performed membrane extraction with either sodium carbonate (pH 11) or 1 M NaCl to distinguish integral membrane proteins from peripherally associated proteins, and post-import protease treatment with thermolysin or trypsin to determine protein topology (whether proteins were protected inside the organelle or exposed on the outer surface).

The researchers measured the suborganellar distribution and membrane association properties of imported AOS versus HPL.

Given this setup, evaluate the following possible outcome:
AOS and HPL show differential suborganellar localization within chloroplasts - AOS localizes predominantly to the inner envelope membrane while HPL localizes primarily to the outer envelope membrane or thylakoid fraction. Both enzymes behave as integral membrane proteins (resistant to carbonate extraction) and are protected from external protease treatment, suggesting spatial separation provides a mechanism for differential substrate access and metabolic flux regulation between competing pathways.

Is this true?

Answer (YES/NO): NO